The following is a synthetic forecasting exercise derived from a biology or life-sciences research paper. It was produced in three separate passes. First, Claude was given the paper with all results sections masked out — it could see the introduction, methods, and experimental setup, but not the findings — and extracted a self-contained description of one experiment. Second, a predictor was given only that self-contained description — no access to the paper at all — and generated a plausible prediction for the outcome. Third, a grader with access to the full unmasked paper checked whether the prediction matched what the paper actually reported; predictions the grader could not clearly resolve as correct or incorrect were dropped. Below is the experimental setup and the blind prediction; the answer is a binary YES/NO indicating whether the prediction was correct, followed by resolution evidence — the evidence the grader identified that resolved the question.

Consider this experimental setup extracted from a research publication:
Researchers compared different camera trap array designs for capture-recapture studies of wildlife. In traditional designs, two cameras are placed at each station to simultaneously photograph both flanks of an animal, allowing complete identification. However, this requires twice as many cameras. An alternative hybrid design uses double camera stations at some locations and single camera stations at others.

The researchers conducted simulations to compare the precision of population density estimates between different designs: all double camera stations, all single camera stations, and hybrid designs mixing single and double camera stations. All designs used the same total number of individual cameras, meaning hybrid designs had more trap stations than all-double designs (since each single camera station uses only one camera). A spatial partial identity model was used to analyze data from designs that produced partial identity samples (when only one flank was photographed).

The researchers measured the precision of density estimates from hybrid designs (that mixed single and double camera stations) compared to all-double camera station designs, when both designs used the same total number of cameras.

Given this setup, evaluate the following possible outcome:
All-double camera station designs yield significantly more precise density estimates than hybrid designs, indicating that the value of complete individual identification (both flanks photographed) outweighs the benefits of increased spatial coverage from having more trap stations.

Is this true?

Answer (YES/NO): NO